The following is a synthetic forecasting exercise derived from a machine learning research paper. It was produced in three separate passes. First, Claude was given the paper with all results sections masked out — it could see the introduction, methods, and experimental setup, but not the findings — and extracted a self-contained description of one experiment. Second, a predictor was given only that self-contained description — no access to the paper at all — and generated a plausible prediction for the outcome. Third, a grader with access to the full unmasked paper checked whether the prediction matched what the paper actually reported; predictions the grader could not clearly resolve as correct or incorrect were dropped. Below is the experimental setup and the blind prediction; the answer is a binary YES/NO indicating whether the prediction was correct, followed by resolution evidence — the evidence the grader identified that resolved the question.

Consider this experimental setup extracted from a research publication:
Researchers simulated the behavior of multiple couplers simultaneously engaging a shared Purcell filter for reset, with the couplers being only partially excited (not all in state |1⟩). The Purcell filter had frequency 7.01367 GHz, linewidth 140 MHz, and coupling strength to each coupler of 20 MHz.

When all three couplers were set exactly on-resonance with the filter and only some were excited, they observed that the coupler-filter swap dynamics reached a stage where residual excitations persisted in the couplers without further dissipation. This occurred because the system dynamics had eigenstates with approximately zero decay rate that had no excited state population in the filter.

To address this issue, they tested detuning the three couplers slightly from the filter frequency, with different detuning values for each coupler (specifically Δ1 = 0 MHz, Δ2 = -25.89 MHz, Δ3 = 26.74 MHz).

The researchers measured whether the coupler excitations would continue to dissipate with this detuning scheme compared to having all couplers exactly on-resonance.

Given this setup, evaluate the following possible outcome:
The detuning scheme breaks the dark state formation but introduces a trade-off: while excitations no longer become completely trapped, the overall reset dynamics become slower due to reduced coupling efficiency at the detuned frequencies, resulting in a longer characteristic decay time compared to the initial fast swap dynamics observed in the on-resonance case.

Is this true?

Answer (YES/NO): NO